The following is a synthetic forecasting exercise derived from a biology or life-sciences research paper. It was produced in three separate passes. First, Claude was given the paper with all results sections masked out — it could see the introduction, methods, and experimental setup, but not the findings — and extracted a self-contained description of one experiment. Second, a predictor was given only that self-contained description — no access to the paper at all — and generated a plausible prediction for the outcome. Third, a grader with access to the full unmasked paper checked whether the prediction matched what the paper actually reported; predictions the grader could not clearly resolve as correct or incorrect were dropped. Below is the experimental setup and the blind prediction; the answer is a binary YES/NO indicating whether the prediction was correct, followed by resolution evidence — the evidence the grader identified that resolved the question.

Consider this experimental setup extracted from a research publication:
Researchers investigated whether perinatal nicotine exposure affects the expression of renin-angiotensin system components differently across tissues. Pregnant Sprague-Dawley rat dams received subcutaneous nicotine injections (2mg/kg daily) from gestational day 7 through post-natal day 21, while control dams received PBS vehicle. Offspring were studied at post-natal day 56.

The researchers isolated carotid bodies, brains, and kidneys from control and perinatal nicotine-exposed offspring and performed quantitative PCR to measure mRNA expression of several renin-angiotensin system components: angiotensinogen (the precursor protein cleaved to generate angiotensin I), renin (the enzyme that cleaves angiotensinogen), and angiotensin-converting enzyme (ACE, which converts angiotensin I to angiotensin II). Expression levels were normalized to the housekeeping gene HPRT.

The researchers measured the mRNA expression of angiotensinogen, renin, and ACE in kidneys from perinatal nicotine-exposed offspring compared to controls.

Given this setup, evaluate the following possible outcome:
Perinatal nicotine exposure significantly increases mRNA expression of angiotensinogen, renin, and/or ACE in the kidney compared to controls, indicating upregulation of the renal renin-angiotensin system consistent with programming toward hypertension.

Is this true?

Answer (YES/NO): YES